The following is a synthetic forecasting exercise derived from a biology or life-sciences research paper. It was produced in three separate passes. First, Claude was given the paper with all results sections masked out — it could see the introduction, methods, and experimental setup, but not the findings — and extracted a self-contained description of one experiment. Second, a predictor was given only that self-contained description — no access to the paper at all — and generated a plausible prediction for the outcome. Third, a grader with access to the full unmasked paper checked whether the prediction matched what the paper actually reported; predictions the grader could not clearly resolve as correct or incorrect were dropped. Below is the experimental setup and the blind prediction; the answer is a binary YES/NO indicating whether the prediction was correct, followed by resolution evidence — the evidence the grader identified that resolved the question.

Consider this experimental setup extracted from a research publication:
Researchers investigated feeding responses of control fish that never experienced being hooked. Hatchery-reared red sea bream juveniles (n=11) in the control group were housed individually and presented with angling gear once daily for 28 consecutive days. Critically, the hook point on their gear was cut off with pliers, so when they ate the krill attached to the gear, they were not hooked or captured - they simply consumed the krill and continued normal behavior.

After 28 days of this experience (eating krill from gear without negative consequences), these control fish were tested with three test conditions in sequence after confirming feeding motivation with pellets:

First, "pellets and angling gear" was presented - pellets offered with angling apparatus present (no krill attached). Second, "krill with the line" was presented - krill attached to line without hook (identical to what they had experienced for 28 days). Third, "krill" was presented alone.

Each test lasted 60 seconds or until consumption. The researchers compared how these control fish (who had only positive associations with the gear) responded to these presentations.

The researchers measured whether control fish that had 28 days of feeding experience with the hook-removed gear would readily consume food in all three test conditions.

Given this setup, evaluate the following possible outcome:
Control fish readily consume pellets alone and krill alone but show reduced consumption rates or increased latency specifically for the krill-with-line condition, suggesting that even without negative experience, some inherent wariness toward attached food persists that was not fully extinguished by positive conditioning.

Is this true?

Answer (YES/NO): NO